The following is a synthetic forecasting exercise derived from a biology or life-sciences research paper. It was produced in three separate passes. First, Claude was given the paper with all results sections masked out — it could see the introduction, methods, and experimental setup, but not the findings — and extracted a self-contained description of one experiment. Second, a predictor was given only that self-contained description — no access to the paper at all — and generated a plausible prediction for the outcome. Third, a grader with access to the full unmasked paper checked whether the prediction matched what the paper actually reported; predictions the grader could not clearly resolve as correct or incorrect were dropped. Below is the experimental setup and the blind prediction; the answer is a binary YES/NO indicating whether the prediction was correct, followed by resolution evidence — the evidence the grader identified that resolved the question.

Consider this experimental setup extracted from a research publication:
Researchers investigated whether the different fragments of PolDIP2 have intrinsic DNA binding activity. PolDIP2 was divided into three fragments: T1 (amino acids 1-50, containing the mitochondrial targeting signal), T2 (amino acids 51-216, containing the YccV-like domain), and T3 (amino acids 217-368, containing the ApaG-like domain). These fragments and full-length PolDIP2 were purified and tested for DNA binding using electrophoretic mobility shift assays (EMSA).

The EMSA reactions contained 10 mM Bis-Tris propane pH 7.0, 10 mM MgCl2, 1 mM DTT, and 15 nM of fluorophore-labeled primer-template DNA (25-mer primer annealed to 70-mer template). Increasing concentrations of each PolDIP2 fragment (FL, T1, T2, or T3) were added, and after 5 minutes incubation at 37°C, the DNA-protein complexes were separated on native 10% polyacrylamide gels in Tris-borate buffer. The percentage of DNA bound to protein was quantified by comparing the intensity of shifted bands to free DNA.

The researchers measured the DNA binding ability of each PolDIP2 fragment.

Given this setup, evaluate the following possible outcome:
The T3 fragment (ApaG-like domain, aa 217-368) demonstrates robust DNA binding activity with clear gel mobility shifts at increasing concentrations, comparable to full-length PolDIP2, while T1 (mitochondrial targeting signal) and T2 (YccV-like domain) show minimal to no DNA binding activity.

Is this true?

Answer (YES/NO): NO